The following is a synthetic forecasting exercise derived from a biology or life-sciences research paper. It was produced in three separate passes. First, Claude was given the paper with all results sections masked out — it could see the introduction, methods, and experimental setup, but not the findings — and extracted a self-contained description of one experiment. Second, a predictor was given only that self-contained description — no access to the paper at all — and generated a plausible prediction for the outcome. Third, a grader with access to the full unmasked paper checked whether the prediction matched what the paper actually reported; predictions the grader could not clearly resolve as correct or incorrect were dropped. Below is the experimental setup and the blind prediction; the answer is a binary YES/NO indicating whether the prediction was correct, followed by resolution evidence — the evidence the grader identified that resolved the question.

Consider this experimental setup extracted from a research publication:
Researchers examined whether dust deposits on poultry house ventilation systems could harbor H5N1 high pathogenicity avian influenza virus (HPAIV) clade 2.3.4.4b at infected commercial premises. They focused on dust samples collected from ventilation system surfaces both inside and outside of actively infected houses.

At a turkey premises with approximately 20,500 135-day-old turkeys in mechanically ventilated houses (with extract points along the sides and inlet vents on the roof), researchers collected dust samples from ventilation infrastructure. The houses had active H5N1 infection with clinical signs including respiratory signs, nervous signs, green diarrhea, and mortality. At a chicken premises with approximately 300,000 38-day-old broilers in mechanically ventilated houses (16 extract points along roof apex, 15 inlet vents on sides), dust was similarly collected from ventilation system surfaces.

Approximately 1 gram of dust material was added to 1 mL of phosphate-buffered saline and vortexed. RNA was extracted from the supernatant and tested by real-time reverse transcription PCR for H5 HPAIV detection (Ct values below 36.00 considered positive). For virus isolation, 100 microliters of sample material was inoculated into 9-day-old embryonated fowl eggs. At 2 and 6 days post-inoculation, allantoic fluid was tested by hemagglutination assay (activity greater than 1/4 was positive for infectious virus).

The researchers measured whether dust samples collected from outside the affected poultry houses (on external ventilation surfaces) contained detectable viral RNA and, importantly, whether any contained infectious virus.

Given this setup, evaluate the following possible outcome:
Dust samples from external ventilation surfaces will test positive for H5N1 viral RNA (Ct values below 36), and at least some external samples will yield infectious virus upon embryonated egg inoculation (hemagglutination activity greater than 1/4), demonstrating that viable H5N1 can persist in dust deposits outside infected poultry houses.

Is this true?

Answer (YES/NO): NO